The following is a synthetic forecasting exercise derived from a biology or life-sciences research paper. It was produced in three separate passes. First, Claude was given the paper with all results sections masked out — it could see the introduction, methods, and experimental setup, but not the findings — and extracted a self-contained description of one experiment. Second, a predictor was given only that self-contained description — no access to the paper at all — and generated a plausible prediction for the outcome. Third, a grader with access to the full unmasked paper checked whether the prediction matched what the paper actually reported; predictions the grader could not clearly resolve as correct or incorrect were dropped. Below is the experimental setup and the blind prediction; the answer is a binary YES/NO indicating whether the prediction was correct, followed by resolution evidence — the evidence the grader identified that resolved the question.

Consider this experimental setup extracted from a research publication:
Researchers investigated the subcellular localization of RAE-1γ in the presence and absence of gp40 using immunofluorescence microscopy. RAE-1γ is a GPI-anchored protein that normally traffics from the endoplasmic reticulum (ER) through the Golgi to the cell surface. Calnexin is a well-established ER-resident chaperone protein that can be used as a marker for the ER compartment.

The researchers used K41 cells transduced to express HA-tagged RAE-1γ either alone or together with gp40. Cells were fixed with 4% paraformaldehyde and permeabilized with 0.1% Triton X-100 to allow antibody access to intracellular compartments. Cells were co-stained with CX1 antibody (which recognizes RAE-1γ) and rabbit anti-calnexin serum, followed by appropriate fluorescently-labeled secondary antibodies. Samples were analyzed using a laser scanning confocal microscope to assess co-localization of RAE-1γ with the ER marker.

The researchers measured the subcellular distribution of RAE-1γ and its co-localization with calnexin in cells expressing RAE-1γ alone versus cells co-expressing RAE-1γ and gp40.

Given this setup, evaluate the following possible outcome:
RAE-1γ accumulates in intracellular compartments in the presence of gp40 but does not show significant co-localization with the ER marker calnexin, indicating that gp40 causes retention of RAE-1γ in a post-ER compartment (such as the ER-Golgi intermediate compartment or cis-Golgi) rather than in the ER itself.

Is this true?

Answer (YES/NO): NO